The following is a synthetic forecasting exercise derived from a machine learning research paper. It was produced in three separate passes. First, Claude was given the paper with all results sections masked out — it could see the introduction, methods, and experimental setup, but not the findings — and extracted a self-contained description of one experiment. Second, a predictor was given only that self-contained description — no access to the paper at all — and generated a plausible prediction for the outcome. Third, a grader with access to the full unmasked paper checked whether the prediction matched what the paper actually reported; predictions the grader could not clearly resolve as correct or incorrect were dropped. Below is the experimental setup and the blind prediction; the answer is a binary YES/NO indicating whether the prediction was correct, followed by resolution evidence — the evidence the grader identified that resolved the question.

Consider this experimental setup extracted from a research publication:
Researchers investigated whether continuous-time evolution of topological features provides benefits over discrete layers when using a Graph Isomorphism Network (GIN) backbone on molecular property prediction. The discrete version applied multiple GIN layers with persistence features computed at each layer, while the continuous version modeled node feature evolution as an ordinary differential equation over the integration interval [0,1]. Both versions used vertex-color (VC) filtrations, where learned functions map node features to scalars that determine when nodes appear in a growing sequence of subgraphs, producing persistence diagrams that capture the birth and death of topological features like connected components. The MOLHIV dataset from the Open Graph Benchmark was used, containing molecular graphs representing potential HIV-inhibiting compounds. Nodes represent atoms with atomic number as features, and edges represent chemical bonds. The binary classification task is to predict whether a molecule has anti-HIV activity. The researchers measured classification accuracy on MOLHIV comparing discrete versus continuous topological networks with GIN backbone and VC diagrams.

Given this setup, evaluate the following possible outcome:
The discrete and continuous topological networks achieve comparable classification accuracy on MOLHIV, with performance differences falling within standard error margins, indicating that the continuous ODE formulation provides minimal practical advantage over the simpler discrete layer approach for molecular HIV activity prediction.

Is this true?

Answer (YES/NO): YES